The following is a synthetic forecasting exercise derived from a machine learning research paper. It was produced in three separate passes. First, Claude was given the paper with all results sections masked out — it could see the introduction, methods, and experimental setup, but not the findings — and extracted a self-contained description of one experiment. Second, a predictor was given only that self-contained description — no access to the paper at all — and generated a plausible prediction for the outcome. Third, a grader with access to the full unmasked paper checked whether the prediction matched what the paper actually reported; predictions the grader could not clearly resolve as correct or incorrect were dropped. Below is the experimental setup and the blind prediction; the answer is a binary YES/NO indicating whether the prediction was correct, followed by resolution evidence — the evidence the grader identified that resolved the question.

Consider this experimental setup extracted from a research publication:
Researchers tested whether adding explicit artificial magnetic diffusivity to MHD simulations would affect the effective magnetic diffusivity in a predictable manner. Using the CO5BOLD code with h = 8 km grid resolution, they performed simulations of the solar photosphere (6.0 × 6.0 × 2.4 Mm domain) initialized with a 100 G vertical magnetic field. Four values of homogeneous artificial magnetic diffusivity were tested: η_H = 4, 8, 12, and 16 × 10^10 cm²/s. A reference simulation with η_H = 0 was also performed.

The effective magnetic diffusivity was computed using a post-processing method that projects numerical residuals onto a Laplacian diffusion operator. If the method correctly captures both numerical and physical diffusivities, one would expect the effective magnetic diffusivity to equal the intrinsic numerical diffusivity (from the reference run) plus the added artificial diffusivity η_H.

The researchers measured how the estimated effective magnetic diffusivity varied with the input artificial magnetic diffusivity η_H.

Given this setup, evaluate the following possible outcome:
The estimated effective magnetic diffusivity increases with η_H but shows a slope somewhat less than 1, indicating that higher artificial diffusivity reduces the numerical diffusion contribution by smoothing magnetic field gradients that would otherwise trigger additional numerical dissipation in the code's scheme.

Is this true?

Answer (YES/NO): NO